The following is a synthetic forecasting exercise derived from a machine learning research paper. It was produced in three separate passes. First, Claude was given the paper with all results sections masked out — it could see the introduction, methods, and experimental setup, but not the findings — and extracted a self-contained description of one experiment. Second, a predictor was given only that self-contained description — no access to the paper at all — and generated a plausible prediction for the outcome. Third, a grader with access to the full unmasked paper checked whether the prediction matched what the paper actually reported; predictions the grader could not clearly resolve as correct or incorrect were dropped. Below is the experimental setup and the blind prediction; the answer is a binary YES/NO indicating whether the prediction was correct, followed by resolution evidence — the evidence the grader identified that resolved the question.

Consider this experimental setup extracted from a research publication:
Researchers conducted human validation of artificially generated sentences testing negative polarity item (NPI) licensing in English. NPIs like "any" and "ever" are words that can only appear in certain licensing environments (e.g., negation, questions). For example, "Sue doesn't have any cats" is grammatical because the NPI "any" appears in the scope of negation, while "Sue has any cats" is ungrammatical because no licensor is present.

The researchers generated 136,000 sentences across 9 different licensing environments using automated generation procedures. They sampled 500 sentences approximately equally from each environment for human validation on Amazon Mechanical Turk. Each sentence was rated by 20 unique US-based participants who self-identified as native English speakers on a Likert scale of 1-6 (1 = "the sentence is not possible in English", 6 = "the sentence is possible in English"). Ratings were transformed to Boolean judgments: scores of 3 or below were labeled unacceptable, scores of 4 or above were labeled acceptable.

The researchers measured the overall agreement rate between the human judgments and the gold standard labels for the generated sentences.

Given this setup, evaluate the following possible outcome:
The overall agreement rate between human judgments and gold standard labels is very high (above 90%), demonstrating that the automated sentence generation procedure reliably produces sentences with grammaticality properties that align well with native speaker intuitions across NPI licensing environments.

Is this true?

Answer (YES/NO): NO